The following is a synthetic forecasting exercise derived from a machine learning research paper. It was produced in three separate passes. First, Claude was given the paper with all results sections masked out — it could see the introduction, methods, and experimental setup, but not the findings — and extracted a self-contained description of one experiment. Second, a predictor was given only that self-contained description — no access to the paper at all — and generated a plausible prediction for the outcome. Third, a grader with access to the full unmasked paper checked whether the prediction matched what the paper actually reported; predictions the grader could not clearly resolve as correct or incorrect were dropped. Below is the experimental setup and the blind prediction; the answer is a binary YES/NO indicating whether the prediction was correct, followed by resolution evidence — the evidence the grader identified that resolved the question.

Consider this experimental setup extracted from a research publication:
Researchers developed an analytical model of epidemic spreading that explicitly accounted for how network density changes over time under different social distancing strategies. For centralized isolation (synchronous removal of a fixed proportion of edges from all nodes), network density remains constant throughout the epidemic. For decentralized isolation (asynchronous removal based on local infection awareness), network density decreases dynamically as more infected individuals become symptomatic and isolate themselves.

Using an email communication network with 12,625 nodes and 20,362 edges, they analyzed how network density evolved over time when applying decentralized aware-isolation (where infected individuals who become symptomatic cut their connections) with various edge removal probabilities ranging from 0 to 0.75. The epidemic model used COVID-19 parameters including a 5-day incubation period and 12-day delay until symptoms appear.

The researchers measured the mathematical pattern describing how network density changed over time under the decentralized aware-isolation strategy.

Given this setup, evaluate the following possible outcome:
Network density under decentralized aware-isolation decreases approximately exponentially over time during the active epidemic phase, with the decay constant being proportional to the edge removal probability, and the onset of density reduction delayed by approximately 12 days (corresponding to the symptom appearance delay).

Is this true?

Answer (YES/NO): NO